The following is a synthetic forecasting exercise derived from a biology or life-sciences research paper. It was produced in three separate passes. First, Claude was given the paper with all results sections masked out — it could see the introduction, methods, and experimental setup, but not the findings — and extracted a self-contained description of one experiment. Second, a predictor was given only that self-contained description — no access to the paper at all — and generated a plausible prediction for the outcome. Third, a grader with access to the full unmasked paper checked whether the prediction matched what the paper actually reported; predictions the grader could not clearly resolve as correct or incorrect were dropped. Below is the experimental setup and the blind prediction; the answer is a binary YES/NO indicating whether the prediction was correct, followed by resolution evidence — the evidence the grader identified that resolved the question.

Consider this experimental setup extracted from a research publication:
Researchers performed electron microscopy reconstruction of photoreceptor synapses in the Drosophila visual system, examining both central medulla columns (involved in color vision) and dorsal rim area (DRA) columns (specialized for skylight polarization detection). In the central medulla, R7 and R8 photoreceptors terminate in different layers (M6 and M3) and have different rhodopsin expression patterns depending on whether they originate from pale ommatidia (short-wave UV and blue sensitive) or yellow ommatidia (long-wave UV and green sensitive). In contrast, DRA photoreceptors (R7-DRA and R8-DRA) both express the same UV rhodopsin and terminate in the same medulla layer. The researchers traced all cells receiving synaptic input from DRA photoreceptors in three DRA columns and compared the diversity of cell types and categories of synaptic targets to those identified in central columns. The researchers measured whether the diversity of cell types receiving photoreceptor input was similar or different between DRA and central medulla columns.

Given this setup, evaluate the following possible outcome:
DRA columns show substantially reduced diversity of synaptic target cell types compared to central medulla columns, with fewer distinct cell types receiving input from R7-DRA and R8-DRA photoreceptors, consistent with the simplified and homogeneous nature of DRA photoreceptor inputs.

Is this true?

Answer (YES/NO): YES